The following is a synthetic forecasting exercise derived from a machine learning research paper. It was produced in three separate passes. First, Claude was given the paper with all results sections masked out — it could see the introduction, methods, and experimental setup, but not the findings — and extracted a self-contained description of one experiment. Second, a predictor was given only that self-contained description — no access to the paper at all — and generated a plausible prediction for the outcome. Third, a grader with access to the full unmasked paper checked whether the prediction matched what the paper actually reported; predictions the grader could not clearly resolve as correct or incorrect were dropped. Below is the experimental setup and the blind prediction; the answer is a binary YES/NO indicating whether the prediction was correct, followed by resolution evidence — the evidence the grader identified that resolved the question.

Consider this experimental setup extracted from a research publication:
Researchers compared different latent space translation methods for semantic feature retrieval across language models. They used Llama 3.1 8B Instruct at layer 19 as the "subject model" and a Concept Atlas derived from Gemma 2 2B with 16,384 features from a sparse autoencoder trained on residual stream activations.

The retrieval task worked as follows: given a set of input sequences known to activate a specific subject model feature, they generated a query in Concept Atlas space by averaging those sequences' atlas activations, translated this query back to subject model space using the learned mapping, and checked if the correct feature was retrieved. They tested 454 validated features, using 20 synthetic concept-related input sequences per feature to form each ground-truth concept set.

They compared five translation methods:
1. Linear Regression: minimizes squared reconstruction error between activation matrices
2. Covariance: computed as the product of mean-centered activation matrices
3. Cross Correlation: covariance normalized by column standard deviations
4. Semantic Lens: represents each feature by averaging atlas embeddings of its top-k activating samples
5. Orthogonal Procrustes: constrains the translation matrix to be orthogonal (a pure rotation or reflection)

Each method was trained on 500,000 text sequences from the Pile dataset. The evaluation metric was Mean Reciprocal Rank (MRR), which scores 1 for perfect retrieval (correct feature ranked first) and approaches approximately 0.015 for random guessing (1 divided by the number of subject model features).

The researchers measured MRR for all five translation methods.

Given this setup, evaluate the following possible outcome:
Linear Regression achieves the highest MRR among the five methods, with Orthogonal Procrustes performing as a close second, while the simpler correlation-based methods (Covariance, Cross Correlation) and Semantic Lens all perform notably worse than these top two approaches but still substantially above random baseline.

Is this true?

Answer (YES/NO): NO